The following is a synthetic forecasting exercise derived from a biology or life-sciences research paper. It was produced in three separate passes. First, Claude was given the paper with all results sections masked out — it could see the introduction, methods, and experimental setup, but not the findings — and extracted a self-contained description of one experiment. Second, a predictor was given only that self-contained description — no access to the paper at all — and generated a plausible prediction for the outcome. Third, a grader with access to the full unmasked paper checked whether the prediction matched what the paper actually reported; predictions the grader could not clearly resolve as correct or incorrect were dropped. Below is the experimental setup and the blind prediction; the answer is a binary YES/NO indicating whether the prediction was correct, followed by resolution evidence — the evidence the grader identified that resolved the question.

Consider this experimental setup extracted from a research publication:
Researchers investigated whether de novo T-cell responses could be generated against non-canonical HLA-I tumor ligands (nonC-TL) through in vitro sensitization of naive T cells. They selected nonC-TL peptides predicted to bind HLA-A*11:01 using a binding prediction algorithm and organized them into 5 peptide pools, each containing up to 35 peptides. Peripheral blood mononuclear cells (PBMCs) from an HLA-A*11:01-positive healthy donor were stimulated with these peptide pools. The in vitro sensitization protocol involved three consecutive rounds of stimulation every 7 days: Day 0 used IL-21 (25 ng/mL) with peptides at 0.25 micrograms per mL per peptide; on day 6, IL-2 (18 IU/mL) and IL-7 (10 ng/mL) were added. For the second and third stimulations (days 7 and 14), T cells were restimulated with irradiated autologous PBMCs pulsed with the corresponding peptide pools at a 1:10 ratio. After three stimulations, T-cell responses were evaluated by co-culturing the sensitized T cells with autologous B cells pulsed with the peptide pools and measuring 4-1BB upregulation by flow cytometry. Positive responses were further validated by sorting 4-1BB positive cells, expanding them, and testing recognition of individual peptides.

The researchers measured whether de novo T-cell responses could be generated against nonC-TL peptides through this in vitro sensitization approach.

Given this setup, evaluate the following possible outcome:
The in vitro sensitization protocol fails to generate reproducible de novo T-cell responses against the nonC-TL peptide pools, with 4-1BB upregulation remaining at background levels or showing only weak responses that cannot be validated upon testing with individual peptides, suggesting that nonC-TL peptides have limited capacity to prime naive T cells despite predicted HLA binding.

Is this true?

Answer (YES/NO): NO